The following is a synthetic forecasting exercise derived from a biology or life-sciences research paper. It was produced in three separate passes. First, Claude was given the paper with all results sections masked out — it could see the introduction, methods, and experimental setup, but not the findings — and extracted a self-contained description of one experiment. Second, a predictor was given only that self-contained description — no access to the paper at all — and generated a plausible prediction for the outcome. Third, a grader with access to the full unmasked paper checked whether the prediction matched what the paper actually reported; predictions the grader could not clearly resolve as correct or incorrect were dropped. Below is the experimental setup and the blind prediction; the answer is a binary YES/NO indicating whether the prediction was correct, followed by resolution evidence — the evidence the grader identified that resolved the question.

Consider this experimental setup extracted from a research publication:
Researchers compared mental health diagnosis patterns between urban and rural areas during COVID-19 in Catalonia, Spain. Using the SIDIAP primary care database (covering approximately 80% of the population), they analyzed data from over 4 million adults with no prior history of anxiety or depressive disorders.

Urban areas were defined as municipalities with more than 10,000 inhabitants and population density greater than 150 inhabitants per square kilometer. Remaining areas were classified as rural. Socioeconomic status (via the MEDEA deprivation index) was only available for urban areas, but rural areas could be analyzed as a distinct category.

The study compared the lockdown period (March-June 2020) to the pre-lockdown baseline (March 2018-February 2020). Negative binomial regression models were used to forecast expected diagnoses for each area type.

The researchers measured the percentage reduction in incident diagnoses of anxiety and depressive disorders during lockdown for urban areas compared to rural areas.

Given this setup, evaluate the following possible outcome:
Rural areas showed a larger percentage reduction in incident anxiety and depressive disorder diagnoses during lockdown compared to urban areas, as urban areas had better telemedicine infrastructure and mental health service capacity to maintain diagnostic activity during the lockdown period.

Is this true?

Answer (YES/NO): NO